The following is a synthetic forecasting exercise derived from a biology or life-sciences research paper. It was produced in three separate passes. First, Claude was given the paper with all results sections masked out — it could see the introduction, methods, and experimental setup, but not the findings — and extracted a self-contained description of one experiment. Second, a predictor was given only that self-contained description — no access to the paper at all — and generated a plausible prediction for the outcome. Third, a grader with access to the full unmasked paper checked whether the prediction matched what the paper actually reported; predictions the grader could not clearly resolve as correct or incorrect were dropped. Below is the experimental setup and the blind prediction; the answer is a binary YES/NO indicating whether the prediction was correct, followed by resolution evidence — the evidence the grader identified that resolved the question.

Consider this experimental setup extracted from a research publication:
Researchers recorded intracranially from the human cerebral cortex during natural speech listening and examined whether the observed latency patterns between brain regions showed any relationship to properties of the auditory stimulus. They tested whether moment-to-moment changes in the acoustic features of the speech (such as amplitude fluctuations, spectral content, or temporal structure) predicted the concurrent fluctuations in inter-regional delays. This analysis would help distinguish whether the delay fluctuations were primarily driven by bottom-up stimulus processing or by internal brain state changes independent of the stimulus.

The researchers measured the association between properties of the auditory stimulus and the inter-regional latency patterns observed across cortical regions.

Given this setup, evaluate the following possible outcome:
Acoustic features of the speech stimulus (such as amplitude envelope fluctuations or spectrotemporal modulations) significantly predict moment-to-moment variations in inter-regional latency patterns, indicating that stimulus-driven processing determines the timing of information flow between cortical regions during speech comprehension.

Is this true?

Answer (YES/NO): NO